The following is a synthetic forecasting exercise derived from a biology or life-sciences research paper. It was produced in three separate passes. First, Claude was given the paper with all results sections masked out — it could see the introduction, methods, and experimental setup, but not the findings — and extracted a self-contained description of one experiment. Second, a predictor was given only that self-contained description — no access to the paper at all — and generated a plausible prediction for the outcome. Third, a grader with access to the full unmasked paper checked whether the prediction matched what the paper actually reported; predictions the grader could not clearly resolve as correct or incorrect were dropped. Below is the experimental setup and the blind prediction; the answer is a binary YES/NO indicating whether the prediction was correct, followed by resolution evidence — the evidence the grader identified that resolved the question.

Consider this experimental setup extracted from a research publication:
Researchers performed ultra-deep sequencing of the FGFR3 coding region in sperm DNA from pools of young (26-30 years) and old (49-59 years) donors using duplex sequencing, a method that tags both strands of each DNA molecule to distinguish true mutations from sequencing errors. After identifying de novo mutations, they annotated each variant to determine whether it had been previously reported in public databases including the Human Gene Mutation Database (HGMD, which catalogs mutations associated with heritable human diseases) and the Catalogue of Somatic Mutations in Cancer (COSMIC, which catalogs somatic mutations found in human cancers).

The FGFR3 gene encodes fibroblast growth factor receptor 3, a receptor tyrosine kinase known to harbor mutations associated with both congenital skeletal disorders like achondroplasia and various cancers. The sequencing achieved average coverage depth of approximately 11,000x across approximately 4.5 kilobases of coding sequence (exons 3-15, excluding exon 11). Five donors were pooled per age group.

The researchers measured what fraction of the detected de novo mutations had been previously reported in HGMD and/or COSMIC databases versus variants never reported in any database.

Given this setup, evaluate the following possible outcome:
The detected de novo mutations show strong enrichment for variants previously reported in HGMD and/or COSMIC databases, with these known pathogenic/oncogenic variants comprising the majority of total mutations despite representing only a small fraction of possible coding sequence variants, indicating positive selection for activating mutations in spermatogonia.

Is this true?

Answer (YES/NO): NO